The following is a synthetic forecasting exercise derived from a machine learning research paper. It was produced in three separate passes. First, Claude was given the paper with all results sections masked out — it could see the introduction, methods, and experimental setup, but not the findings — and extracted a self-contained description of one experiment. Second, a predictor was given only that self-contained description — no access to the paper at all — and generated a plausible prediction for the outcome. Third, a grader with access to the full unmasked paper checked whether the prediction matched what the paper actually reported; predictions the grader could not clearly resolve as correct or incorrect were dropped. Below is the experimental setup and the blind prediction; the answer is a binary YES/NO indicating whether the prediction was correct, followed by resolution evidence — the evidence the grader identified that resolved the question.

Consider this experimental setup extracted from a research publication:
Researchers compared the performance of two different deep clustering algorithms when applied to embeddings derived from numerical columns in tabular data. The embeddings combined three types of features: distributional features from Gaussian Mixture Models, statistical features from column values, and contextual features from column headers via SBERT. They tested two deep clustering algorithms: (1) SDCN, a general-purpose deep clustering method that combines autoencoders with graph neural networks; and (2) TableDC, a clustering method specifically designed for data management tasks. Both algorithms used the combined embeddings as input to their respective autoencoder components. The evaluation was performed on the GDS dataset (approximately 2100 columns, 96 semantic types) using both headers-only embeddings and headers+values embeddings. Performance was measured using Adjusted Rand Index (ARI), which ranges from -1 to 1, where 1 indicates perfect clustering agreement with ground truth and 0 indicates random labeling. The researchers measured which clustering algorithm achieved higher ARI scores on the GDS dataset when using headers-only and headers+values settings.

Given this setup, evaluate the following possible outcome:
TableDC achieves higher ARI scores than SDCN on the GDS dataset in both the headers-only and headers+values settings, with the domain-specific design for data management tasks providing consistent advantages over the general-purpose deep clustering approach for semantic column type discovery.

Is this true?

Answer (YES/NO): YES